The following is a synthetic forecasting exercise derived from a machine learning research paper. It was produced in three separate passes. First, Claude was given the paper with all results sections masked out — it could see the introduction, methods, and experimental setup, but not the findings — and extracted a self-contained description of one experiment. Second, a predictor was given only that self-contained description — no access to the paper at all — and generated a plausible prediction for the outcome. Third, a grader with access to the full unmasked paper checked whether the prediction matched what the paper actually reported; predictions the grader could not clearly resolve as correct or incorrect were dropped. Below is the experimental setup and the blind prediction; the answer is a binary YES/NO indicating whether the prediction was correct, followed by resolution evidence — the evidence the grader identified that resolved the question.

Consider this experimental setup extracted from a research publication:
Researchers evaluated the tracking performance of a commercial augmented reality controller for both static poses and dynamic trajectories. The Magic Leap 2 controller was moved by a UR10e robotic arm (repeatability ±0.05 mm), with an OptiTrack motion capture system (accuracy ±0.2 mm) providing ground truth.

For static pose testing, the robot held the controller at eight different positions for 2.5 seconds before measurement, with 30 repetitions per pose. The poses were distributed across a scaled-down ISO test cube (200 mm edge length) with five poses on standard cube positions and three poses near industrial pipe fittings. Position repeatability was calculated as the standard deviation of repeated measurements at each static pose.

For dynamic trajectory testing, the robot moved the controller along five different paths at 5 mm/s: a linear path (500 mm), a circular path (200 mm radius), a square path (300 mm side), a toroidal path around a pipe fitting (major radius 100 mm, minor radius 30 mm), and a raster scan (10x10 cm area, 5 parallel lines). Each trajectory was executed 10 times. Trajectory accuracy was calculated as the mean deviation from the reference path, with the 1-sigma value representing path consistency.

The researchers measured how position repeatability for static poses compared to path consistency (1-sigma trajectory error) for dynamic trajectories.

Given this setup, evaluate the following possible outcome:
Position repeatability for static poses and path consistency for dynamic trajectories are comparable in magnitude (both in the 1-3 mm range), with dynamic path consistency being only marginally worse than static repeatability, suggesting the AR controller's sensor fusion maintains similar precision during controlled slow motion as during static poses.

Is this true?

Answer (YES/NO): NO